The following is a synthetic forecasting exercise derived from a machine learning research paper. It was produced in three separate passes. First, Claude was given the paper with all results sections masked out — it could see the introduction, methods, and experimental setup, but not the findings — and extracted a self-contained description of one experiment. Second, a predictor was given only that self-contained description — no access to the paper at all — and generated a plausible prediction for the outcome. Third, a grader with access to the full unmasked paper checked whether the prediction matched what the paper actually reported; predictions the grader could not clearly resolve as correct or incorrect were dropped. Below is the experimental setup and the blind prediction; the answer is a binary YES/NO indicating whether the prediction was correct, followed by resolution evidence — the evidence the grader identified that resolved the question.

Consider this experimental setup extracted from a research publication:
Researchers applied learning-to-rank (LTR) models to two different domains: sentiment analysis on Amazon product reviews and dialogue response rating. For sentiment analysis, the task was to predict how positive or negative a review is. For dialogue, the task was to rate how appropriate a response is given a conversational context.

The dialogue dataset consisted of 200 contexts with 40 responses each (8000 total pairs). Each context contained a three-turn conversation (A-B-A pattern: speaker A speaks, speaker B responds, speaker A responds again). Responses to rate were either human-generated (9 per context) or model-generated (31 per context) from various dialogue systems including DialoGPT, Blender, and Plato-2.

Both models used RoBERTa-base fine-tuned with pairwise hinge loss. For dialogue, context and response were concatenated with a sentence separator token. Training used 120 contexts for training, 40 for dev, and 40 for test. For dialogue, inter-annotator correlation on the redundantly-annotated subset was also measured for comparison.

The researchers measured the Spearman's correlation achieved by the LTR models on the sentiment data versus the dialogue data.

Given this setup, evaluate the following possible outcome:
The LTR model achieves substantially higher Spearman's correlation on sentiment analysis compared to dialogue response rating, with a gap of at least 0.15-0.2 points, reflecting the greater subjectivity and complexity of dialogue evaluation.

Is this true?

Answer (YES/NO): YES